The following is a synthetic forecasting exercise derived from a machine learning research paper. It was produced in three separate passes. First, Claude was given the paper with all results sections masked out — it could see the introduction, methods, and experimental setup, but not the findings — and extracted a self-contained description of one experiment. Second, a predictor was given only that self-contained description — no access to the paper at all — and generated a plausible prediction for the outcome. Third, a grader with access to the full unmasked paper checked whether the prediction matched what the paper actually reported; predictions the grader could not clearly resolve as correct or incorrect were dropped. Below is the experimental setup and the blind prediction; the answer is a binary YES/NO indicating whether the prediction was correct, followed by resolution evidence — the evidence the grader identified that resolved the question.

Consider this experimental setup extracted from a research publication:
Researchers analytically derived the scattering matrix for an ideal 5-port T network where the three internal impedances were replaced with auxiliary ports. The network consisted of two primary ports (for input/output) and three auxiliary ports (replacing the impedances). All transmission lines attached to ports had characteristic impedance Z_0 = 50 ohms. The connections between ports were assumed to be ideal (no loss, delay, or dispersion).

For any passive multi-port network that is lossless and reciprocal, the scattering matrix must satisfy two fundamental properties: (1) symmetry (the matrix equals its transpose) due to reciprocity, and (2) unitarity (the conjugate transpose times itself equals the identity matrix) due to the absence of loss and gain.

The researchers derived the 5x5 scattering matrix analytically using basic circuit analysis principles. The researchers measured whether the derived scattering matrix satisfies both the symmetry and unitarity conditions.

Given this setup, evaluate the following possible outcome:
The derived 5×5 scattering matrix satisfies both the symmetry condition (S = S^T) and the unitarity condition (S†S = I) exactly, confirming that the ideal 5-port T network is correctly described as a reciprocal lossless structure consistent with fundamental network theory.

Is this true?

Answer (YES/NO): YES